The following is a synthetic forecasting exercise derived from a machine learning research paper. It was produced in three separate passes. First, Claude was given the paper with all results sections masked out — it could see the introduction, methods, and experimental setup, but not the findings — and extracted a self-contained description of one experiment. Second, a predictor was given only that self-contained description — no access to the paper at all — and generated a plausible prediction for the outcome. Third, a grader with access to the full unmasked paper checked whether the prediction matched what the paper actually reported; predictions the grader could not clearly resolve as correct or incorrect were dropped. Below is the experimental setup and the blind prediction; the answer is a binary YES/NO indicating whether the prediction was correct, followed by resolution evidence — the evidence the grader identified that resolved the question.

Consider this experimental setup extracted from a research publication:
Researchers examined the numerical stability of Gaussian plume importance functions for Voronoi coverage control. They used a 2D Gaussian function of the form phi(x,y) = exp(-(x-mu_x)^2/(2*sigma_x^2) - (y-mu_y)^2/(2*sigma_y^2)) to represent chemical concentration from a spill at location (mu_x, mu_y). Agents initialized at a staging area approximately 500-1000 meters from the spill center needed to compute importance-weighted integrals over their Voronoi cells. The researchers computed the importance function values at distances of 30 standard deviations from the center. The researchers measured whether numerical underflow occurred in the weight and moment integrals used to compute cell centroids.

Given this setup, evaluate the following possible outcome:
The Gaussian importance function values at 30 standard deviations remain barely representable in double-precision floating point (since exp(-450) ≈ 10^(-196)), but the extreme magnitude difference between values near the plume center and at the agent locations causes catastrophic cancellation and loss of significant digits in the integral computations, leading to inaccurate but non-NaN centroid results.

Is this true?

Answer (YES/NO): NO